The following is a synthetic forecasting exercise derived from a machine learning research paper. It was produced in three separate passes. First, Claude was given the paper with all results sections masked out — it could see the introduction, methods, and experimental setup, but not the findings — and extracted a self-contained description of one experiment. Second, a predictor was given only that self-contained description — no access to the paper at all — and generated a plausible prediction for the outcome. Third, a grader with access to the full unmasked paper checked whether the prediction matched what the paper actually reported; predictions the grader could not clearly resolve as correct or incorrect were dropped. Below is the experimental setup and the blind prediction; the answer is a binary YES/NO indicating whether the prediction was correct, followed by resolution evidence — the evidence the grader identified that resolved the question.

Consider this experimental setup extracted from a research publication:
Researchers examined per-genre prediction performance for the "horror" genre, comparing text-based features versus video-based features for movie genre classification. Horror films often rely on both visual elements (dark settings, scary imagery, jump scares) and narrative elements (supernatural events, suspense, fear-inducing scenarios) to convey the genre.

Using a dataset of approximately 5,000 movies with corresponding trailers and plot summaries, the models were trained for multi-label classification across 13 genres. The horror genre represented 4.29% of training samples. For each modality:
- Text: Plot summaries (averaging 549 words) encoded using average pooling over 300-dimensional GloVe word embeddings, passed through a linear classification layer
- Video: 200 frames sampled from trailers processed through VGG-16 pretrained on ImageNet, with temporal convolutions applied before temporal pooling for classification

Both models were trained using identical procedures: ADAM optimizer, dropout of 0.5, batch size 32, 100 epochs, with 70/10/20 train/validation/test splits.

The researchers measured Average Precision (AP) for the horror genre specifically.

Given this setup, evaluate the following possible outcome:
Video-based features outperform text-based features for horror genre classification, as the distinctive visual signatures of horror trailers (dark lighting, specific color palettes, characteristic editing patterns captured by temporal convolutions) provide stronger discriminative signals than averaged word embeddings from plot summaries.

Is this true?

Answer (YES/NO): NO